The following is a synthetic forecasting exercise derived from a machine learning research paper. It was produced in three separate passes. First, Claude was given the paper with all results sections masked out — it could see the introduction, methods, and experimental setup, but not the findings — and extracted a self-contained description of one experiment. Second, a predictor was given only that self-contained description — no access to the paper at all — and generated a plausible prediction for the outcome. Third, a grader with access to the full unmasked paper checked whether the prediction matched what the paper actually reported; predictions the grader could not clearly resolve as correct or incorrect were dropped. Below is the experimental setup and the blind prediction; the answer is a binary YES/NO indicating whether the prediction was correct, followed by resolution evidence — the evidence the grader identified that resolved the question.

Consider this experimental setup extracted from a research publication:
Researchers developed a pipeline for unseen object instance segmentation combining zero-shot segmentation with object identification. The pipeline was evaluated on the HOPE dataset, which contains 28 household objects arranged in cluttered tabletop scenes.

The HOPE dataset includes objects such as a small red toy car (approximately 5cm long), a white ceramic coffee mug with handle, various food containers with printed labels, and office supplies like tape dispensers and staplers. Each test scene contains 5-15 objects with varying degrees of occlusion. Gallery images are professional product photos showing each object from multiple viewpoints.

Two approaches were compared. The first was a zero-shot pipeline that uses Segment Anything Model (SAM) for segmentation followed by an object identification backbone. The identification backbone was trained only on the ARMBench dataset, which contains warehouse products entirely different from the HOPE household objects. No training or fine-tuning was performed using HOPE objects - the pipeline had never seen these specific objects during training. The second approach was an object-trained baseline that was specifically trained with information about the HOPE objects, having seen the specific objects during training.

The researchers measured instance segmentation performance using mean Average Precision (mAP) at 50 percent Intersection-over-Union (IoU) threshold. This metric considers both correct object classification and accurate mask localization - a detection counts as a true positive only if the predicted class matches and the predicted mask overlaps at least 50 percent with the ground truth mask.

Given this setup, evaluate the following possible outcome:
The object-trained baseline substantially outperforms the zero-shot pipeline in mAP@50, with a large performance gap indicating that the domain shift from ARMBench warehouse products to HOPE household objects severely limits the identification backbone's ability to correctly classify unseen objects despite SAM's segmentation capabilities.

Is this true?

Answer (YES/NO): NO